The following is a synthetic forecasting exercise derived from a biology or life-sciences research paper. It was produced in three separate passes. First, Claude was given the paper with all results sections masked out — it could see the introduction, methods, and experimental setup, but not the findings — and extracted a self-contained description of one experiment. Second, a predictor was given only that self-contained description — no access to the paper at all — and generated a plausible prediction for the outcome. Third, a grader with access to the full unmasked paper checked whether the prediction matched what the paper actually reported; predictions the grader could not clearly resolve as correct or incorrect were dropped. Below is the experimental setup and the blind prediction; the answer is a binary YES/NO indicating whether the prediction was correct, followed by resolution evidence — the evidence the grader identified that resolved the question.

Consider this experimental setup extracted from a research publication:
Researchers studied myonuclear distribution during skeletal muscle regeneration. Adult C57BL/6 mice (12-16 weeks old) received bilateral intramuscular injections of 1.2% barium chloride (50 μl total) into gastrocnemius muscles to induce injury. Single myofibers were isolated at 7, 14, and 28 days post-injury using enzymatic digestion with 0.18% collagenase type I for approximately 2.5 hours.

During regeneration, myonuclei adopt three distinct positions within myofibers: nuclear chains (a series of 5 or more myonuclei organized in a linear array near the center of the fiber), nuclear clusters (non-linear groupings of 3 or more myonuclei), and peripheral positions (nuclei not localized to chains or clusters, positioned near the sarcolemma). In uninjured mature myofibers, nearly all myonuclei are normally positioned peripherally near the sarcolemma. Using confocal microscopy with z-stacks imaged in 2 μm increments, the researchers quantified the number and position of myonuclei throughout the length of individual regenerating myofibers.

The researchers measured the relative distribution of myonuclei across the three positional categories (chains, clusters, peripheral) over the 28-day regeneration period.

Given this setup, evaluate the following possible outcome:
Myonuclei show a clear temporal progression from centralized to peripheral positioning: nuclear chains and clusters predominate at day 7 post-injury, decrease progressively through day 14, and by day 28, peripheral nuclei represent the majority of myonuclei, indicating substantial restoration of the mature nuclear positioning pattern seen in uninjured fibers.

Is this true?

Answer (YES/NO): NO